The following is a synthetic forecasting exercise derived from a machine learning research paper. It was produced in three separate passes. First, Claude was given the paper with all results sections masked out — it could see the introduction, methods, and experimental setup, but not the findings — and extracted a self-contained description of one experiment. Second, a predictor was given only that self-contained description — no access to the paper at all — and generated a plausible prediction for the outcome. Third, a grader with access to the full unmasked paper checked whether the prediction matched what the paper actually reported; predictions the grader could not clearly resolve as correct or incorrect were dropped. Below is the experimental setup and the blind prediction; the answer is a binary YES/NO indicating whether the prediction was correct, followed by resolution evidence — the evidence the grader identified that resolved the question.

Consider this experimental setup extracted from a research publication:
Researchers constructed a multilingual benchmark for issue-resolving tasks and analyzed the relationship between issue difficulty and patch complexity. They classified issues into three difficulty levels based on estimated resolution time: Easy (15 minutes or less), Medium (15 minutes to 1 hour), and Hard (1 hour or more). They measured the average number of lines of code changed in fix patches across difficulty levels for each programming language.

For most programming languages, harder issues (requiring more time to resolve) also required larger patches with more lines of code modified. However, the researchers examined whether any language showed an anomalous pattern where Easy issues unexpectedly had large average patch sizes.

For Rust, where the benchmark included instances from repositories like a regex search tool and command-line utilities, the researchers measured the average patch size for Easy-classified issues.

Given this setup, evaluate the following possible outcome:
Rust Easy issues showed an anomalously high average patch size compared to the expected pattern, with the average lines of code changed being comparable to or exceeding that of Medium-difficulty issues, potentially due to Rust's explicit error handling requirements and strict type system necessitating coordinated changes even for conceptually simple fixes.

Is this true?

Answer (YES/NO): YES